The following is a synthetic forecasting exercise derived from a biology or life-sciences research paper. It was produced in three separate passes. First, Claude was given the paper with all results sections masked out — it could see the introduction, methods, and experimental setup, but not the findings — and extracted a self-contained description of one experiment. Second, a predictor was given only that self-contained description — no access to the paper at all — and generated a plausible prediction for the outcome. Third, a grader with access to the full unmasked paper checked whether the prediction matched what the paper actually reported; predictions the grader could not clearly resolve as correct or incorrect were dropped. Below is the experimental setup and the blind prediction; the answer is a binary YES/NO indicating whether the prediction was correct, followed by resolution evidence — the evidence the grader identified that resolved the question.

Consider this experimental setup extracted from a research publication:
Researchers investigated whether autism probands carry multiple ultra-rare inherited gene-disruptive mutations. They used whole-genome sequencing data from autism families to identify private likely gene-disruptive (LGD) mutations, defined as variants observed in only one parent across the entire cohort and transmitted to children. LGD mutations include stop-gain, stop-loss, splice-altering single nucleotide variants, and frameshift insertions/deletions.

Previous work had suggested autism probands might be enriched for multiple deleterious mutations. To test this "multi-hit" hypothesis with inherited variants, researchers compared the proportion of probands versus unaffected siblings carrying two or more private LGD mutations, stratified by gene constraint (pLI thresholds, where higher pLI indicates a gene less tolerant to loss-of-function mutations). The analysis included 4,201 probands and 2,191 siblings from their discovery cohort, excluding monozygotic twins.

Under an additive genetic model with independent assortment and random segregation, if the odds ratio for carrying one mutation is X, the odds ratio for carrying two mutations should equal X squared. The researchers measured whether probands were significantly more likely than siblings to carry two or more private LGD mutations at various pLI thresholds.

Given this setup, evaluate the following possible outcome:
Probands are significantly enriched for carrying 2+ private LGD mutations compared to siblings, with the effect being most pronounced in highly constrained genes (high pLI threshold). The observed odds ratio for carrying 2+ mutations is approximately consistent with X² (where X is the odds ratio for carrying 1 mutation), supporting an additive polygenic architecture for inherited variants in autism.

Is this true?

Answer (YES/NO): NO